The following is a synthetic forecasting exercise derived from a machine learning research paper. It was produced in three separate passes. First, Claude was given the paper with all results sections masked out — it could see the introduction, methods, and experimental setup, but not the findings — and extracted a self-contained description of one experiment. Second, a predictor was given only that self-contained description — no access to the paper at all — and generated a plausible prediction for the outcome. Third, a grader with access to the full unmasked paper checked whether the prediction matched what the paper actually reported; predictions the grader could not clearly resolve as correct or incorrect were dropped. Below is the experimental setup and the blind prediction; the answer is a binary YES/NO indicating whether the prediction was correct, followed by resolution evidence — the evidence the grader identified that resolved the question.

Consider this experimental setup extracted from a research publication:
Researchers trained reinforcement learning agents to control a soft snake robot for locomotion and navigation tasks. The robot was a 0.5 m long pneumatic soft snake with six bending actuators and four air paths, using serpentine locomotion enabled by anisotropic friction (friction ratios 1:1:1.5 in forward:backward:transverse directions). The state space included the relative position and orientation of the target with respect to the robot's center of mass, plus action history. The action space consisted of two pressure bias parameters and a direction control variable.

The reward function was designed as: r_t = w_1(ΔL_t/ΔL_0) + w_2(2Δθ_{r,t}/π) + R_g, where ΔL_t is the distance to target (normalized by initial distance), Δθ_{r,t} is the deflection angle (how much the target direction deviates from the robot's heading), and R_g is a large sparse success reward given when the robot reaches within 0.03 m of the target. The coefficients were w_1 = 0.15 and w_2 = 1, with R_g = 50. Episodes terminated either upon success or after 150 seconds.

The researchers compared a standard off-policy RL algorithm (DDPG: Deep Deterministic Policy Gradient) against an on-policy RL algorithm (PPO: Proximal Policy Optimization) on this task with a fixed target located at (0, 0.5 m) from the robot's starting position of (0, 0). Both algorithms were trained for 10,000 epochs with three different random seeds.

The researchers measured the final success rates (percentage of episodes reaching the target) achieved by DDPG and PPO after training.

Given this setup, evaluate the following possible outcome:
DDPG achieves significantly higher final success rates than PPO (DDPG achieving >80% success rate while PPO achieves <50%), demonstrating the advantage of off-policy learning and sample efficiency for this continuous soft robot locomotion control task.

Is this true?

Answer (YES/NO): YES